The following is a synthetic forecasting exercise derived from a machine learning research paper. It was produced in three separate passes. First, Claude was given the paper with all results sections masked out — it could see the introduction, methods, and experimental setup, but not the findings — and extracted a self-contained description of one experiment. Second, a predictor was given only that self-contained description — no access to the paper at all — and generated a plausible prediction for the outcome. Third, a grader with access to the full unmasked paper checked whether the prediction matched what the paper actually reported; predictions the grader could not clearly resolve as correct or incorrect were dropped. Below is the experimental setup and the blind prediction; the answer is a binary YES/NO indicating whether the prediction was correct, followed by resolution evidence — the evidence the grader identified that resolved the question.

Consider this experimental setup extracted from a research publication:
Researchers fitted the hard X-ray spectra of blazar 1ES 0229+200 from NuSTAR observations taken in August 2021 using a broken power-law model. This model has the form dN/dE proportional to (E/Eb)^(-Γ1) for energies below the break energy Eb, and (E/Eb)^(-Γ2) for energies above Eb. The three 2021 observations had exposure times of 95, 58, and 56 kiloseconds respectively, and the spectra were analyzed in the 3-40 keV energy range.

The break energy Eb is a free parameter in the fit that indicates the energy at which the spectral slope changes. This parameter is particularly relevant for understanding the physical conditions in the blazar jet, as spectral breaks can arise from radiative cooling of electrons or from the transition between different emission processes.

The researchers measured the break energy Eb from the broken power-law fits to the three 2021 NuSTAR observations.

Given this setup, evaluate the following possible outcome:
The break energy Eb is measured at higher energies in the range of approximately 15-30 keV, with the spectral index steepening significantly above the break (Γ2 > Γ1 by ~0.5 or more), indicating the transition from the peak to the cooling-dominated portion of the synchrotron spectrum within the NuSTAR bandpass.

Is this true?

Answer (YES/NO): NO